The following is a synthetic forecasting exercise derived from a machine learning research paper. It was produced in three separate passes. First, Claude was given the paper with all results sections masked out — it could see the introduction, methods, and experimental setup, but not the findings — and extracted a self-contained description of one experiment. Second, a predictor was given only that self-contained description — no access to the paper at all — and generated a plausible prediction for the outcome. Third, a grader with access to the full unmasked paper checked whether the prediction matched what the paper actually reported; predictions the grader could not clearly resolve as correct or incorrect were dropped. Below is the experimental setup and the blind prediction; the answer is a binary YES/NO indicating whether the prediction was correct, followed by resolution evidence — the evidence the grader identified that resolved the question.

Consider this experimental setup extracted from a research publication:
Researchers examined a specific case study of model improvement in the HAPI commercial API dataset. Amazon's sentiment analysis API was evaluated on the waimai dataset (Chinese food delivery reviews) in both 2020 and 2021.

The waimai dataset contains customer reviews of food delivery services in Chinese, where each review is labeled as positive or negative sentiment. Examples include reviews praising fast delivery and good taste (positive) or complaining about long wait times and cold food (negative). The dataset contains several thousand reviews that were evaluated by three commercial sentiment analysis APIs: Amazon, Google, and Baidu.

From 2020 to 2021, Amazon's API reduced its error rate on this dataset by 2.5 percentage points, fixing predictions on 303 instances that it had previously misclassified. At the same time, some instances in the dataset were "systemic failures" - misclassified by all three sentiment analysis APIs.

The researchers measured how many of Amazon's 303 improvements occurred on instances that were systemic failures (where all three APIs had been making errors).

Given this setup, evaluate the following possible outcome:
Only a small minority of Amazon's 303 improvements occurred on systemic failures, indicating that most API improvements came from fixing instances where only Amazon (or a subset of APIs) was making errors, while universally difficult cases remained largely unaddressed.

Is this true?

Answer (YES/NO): YES